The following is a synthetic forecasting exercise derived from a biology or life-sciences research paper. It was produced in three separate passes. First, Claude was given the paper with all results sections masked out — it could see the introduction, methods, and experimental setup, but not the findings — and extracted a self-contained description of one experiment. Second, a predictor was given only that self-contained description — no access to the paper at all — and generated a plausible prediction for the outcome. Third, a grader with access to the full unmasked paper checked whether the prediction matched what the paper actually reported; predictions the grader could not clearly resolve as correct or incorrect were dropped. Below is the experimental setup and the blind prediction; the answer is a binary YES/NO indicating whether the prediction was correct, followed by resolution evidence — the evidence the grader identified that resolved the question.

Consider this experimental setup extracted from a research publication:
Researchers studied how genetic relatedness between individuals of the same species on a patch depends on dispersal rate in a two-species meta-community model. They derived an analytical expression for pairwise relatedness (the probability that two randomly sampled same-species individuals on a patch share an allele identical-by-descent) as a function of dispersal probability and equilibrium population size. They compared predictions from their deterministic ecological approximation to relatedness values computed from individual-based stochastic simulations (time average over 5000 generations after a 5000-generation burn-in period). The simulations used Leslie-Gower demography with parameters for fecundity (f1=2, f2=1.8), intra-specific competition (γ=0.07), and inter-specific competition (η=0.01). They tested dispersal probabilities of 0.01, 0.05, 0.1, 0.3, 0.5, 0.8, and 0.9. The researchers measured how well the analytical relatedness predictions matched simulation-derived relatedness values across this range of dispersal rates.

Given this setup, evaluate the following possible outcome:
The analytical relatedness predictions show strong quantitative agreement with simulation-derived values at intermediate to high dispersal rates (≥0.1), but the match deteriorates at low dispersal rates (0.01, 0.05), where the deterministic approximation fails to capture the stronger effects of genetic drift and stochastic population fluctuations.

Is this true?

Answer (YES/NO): NO